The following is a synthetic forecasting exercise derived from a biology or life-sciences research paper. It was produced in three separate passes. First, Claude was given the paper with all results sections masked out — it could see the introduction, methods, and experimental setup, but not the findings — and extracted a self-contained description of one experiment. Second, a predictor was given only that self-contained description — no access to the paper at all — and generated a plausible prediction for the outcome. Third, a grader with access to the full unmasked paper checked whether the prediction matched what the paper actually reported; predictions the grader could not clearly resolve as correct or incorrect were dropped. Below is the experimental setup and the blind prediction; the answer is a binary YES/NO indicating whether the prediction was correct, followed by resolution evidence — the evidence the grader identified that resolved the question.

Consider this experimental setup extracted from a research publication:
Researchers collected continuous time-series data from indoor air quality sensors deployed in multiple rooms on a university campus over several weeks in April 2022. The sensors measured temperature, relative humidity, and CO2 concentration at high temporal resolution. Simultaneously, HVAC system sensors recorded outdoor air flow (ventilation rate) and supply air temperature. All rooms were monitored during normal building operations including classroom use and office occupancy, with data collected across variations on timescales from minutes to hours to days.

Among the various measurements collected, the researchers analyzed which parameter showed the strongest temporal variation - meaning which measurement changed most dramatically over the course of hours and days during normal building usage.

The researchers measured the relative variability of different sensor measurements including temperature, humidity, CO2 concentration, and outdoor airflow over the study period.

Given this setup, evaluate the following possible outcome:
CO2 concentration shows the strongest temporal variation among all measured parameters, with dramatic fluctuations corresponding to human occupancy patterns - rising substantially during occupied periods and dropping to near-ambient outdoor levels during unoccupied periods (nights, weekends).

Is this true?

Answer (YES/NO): YES